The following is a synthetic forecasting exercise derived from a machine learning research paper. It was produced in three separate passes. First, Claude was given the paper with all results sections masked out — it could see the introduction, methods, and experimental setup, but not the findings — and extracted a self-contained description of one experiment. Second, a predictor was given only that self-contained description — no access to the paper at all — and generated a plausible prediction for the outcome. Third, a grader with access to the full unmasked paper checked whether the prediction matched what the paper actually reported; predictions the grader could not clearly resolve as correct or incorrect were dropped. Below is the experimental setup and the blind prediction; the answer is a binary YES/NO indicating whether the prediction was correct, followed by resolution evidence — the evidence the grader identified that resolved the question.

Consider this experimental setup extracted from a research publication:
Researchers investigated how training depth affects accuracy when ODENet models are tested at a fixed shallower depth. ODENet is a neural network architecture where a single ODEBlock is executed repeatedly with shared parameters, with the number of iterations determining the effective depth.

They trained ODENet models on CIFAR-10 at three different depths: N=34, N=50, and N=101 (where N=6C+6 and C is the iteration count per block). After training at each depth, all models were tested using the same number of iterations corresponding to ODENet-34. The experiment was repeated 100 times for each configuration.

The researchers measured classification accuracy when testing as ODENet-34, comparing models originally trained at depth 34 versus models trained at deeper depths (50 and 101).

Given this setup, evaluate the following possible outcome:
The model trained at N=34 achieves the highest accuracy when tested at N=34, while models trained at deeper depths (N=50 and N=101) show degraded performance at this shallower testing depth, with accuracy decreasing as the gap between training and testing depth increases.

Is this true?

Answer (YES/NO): NO